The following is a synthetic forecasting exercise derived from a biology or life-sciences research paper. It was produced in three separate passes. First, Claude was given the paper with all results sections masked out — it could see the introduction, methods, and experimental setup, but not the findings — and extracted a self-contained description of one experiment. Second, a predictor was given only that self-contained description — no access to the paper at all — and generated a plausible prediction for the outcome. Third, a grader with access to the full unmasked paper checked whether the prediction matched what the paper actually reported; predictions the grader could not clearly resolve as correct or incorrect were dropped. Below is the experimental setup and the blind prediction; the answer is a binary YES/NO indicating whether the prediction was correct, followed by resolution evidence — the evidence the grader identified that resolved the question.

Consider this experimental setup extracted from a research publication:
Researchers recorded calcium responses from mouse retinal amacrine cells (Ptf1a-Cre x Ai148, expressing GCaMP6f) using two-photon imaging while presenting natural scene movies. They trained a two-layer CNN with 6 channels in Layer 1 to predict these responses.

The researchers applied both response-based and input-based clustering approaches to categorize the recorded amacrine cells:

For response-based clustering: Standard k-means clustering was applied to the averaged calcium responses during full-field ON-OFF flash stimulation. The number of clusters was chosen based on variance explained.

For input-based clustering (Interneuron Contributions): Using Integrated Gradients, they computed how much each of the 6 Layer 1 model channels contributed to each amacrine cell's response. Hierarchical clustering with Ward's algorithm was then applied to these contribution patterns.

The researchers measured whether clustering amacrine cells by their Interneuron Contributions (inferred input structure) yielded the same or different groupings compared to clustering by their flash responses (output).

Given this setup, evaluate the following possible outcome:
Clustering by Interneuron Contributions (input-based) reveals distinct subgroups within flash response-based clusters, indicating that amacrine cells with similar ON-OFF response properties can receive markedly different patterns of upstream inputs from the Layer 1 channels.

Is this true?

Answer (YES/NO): NO